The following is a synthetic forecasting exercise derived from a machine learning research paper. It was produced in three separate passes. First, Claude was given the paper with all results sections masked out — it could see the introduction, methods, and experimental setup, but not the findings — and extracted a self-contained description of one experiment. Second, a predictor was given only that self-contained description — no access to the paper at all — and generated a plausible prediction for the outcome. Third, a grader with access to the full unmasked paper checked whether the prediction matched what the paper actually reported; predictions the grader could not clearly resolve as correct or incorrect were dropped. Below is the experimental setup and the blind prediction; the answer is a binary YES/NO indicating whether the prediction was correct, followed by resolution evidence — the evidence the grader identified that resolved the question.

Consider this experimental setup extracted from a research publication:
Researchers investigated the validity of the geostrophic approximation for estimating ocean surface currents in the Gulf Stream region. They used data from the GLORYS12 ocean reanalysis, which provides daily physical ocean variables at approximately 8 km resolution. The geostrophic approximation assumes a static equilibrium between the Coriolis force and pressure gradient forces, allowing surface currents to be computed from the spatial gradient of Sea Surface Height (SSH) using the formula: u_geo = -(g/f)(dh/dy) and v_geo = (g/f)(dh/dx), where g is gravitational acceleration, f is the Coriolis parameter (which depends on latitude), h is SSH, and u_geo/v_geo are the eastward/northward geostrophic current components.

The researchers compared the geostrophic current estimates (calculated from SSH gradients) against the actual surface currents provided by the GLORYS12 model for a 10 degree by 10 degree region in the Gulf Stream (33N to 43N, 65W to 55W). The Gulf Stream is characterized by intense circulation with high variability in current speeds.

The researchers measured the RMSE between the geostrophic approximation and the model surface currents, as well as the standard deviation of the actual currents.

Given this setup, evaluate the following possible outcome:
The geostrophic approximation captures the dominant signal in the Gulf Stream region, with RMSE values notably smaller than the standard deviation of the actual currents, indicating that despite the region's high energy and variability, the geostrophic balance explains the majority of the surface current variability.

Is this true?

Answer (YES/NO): YES